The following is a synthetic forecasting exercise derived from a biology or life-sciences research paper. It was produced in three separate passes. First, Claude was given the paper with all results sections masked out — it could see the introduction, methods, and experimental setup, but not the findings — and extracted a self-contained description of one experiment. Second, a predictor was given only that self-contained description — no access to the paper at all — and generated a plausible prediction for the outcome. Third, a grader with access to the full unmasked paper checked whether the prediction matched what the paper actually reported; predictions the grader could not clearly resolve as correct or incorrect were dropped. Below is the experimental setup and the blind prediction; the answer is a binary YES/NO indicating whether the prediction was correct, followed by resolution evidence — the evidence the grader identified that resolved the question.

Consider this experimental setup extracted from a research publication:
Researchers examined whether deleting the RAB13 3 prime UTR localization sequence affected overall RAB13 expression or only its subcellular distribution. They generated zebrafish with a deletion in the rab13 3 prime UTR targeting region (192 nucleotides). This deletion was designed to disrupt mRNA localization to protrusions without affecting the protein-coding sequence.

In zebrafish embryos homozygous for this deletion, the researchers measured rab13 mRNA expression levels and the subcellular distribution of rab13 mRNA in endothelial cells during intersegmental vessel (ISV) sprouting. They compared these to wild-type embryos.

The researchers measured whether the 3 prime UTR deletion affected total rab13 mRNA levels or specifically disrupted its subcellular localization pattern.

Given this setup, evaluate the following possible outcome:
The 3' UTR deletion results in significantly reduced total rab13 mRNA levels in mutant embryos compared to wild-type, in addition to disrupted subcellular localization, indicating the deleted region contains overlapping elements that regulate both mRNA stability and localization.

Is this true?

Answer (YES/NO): NO